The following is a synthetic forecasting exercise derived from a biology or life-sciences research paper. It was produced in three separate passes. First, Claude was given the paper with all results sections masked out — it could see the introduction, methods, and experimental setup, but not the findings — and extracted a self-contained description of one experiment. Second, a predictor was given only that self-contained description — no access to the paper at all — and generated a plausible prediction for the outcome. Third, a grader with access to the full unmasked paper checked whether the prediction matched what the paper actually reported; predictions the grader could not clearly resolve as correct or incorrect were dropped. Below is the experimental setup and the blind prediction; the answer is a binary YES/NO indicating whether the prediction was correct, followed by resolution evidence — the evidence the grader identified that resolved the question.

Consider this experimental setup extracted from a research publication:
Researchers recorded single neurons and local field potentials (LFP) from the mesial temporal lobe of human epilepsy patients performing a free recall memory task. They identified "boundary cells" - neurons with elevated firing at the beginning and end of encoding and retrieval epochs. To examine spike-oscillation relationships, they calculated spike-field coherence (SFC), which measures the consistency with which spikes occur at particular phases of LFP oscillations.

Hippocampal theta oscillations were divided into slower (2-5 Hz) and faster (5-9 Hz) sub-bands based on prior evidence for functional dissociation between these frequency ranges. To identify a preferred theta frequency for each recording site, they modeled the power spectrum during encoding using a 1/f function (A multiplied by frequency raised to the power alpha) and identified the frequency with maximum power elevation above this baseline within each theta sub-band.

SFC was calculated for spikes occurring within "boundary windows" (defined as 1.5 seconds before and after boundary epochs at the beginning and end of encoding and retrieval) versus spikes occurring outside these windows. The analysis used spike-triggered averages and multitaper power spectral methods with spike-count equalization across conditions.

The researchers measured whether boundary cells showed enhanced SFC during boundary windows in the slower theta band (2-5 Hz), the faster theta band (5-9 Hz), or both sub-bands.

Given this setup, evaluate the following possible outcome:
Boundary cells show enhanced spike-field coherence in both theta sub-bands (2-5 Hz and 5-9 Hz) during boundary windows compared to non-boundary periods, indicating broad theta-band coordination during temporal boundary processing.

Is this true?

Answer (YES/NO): NO